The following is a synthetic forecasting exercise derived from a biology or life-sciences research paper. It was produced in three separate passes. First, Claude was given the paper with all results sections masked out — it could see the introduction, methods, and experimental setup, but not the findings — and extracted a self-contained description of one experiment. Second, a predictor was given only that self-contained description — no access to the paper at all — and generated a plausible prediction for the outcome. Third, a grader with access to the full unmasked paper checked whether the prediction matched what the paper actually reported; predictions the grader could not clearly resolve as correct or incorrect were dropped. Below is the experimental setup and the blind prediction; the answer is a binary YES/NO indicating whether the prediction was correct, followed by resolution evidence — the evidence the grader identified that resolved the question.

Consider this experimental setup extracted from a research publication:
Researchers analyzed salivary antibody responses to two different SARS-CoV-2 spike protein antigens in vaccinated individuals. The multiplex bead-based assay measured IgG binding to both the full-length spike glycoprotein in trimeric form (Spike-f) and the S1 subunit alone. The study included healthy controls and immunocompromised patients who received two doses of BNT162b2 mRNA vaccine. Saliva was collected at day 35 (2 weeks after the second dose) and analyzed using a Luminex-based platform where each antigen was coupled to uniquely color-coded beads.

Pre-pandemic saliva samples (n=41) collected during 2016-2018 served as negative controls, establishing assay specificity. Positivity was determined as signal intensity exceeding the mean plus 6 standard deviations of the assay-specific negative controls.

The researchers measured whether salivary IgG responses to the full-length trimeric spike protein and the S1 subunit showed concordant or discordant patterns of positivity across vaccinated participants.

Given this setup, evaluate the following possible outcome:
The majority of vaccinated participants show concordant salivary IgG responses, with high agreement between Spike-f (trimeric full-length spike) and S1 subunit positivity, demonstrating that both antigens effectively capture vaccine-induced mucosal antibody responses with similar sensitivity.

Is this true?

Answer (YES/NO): NO